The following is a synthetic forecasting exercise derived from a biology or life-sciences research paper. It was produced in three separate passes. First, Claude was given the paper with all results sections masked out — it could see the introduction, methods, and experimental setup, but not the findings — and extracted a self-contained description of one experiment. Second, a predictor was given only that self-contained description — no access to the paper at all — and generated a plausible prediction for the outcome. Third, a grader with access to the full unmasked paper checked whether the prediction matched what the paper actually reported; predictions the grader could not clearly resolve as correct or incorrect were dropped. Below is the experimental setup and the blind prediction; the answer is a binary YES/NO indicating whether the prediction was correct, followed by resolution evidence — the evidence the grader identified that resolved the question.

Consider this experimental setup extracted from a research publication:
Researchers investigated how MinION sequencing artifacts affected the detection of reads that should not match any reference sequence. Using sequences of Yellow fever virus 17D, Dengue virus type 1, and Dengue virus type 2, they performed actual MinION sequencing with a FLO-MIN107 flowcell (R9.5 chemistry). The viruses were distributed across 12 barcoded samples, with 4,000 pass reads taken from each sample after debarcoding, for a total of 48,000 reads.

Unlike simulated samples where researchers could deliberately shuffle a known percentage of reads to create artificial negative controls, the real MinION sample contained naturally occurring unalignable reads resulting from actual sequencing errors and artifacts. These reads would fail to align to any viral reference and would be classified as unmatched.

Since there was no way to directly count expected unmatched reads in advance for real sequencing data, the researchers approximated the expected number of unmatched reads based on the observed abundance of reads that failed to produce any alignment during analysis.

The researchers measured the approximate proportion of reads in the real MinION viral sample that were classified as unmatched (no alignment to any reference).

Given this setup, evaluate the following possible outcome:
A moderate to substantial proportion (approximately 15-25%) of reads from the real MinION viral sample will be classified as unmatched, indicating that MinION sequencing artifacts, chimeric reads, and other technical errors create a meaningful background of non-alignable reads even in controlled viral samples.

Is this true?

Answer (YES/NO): NO